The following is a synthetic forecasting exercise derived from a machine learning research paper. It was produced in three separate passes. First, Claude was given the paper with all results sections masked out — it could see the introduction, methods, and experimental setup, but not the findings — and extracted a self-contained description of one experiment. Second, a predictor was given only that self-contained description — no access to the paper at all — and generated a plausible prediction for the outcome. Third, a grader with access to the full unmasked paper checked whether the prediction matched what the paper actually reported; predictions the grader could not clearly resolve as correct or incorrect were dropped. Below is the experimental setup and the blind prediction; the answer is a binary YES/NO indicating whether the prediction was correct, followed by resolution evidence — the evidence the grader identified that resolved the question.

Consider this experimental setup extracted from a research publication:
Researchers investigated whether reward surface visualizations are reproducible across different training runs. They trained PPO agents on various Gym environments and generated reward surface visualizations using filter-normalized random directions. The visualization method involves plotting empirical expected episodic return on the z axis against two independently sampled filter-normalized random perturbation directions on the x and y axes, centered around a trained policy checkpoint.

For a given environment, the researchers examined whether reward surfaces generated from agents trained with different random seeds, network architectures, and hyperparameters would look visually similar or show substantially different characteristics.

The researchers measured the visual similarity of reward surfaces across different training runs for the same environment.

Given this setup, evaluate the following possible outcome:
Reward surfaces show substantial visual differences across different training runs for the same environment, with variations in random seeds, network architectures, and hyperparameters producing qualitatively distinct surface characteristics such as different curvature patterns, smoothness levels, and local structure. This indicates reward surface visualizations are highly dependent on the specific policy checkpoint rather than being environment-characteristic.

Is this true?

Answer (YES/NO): NO